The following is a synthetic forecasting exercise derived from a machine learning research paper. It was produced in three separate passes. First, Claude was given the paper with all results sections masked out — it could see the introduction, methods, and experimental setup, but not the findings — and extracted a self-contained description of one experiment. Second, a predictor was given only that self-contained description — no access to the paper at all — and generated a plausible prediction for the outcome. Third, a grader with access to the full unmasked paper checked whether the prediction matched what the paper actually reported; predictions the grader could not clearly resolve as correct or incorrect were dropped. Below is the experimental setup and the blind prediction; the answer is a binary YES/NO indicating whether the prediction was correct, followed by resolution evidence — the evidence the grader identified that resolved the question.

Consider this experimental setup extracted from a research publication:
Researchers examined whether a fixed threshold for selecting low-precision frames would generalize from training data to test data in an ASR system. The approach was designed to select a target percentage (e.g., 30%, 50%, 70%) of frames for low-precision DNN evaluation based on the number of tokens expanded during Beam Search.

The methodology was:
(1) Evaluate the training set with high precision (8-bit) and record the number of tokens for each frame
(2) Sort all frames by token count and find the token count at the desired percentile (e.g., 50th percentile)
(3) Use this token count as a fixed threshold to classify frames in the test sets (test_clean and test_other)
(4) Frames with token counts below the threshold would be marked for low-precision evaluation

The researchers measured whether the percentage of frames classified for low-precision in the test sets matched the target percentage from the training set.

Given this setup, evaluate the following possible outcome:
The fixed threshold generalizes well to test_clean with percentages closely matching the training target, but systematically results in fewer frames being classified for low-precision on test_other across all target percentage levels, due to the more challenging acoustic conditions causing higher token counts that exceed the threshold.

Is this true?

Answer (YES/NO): NO